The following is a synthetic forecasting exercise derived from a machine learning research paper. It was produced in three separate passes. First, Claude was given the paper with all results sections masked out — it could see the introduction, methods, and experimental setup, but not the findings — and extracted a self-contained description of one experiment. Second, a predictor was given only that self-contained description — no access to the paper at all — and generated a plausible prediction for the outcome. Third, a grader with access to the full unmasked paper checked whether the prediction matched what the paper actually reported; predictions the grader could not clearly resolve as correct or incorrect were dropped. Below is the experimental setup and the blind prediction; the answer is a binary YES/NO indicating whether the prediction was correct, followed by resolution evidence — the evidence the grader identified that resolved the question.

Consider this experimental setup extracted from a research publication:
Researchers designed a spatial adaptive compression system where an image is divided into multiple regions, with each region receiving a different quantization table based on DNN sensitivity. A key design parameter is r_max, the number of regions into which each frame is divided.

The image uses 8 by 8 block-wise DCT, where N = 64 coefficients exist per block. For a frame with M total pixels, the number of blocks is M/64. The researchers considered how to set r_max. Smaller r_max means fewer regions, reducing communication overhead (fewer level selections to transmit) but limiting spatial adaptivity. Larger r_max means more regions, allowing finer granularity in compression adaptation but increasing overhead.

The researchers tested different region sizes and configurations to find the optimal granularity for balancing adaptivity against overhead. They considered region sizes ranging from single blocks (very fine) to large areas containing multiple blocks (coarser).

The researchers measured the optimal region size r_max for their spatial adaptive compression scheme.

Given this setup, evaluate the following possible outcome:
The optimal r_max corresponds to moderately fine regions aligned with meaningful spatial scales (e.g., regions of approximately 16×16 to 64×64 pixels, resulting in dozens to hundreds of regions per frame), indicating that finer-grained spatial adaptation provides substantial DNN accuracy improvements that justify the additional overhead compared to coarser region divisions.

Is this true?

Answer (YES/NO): NO